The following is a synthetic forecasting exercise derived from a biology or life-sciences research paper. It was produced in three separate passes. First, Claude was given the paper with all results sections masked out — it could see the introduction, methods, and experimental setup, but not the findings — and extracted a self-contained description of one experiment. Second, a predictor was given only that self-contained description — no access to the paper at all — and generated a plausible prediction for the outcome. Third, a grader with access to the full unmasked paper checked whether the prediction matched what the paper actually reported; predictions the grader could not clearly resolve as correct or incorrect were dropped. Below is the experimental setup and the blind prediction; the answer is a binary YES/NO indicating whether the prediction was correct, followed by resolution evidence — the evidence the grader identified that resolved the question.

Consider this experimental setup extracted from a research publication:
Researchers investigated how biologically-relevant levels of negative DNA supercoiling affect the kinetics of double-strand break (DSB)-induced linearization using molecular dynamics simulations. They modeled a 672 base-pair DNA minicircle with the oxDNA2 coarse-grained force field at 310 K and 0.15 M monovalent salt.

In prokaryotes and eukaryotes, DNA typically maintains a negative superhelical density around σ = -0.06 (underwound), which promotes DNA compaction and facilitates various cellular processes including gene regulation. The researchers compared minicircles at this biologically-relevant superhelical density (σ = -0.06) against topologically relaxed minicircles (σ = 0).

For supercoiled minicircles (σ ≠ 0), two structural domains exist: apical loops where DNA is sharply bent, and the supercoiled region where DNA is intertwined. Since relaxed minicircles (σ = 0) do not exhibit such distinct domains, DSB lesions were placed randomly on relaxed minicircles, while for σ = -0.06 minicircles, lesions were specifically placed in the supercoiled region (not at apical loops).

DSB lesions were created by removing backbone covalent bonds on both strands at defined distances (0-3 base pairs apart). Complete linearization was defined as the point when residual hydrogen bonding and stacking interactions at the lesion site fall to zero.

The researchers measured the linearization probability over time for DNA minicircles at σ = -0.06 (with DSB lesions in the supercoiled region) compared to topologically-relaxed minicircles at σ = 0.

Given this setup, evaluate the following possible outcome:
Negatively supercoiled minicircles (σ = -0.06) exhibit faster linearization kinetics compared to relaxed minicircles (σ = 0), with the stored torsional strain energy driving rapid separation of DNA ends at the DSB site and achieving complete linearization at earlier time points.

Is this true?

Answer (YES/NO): NO